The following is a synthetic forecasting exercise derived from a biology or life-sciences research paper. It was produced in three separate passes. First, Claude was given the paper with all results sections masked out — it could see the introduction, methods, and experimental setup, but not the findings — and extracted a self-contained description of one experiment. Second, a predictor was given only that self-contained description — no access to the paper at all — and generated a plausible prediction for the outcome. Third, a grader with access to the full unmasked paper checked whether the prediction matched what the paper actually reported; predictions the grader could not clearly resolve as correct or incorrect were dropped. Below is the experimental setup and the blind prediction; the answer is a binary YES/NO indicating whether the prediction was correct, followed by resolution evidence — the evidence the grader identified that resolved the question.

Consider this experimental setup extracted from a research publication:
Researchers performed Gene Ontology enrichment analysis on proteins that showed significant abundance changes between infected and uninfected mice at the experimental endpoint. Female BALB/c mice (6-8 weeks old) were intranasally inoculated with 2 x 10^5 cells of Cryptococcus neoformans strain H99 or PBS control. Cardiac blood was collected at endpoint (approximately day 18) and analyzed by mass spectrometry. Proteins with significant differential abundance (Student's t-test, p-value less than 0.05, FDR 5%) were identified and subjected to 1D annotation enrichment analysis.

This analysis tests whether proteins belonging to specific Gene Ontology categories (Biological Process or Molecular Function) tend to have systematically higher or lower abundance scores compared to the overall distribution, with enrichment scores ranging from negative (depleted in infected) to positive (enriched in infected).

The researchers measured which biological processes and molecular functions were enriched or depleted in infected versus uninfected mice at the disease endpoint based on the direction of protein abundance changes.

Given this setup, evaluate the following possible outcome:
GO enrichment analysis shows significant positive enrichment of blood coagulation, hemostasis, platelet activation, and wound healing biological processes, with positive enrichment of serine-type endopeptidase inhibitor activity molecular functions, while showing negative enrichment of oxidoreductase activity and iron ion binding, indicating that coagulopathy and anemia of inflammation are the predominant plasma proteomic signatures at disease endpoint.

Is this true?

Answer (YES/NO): NO